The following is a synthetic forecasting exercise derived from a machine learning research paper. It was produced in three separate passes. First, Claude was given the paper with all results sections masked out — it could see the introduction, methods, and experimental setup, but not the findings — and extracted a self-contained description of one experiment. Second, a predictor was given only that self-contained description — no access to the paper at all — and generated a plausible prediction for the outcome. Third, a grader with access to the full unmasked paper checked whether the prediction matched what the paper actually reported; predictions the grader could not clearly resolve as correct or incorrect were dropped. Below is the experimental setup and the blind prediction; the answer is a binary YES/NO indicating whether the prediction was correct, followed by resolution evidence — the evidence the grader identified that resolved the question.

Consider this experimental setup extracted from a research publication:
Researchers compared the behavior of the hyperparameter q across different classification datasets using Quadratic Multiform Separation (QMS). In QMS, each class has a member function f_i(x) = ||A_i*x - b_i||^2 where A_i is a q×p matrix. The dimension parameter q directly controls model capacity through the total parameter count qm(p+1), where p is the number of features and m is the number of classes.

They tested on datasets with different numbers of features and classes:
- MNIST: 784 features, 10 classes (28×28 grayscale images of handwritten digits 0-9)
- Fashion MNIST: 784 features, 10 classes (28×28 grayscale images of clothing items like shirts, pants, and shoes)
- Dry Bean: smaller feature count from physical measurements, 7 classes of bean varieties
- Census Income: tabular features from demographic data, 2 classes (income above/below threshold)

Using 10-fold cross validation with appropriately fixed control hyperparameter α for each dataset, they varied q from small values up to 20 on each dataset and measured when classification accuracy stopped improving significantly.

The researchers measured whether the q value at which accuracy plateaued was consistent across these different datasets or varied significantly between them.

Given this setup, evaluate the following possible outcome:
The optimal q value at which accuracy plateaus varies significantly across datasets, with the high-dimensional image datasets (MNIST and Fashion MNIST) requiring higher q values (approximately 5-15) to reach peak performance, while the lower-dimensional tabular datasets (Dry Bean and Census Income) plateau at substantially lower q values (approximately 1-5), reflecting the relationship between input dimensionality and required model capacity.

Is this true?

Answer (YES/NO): NO